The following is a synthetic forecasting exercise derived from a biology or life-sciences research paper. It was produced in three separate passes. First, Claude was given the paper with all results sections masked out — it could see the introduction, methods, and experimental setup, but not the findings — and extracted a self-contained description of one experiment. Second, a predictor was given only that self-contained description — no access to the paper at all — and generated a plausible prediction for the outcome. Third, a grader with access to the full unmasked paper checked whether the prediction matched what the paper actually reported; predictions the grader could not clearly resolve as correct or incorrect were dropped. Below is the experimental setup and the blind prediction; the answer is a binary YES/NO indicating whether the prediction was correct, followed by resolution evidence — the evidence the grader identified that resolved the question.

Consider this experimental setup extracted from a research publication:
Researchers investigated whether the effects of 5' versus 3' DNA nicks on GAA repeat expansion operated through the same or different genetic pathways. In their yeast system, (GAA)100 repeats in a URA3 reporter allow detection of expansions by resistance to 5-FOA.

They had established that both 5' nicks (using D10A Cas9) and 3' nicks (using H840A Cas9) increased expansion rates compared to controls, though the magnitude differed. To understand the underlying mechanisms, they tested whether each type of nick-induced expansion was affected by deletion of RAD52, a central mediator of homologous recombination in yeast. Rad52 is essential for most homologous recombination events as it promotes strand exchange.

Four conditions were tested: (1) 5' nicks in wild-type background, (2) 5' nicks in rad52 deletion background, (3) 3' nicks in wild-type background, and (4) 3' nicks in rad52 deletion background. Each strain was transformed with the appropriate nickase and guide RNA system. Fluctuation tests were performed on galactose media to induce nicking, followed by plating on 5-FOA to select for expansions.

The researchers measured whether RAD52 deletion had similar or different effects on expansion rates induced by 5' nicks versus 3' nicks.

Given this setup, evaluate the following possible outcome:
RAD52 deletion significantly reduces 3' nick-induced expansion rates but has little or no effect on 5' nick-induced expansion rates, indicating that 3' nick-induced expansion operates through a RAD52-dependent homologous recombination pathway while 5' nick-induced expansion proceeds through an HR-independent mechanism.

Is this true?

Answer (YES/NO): NO